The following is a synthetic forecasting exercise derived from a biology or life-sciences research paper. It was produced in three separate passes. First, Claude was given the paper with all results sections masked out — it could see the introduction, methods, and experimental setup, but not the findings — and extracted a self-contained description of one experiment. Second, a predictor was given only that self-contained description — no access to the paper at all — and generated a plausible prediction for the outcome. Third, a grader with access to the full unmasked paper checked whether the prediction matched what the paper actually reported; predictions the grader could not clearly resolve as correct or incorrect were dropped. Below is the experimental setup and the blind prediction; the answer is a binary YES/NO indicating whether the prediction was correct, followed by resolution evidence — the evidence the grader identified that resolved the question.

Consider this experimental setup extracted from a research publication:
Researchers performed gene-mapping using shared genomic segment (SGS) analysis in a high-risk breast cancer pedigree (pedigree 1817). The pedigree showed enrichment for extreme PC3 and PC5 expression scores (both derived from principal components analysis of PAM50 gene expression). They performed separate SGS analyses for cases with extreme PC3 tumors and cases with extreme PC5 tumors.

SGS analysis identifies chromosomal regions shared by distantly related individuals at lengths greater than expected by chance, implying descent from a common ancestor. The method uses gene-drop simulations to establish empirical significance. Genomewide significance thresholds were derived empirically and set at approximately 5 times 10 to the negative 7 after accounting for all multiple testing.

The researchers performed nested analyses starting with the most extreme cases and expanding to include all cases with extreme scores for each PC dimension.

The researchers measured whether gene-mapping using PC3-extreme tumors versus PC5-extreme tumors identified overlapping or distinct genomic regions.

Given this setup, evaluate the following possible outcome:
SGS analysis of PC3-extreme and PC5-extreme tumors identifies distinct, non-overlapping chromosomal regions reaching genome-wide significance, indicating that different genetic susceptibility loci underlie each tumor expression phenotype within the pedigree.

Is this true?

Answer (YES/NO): NO